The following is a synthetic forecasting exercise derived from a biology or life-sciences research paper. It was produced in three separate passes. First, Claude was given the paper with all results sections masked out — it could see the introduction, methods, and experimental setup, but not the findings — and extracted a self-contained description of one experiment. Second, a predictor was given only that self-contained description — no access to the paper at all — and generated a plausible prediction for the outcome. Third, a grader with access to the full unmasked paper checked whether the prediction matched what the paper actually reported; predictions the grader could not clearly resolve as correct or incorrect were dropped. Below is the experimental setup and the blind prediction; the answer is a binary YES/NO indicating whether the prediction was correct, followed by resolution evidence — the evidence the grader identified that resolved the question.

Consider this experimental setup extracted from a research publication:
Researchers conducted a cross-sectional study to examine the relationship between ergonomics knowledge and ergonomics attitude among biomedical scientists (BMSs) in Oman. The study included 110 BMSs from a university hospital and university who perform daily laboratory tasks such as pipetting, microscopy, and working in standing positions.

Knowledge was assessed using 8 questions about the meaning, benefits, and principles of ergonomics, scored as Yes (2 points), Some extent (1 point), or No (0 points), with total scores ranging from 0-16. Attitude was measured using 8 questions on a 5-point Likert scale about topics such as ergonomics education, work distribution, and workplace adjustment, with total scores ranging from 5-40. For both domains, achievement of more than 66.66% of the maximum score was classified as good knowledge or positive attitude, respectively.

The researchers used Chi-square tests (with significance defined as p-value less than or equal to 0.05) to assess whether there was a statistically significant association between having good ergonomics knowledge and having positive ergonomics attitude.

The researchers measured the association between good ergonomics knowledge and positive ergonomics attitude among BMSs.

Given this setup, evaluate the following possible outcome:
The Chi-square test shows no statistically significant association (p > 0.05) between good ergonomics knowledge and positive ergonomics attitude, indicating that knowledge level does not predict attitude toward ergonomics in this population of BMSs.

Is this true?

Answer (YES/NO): YES